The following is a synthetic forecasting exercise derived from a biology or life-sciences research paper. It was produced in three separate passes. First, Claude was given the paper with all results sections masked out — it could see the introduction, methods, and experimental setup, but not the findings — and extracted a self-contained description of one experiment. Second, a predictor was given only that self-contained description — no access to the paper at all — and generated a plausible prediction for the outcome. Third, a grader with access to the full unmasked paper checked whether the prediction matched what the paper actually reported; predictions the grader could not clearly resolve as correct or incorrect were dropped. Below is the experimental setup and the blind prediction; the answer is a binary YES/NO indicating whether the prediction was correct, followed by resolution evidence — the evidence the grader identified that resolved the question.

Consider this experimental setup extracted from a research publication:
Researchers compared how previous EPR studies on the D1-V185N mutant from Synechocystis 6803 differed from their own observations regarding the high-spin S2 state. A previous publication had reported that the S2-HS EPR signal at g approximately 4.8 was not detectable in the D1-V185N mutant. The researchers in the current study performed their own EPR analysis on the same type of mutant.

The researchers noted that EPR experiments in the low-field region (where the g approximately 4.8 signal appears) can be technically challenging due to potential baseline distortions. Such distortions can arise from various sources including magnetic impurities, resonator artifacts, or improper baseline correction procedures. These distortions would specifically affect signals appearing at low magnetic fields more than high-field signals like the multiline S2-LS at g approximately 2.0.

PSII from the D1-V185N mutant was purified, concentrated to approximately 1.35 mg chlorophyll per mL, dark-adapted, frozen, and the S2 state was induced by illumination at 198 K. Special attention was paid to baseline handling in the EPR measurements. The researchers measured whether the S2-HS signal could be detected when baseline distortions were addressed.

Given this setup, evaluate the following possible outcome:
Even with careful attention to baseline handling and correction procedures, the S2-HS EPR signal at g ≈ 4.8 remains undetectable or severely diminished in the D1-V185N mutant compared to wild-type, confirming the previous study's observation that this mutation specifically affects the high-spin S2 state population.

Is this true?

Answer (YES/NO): NO